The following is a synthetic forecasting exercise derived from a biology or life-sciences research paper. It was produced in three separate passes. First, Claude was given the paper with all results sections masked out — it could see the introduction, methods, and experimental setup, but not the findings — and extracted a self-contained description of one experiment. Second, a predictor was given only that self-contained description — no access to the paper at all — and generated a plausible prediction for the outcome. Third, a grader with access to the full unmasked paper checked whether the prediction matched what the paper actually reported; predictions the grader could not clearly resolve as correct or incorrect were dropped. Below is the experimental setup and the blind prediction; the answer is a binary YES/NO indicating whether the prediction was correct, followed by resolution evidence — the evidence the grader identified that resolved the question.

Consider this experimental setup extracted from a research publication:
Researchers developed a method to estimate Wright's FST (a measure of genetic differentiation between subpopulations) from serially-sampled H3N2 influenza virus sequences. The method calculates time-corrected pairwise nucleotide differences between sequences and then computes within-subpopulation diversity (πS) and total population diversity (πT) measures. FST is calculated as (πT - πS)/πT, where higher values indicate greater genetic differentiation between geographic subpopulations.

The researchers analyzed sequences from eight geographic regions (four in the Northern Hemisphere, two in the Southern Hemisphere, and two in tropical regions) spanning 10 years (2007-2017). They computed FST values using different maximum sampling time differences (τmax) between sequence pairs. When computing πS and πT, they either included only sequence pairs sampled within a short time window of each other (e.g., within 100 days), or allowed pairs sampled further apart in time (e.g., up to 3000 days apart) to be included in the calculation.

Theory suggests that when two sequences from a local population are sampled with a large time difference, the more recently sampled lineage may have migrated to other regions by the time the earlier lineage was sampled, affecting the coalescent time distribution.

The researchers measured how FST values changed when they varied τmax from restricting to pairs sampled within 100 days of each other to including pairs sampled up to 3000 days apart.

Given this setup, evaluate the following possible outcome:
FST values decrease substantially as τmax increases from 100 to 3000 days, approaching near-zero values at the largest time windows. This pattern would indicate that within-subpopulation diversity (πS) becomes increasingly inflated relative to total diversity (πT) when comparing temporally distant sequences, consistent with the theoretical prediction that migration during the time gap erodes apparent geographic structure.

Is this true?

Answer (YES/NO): NO